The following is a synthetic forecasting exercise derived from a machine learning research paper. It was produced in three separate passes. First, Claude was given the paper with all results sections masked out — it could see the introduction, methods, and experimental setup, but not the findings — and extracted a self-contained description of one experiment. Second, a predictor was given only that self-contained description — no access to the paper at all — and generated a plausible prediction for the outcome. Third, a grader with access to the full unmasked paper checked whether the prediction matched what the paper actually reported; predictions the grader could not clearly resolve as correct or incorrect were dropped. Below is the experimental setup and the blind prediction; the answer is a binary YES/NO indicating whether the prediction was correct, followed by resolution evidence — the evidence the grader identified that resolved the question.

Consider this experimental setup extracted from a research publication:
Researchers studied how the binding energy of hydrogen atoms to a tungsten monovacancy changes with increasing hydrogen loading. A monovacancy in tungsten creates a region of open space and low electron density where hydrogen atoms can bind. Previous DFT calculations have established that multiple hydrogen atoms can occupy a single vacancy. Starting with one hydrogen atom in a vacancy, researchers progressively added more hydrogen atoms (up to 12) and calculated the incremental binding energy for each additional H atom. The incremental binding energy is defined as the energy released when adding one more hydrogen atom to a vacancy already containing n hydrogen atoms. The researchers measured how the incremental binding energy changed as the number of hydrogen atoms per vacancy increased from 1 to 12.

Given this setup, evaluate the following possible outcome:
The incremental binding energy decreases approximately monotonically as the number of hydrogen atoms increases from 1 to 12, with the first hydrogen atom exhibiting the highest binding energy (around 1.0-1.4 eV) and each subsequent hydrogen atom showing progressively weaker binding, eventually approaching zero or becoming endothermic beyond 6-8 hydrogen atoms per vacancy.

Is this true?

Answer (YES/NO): NO